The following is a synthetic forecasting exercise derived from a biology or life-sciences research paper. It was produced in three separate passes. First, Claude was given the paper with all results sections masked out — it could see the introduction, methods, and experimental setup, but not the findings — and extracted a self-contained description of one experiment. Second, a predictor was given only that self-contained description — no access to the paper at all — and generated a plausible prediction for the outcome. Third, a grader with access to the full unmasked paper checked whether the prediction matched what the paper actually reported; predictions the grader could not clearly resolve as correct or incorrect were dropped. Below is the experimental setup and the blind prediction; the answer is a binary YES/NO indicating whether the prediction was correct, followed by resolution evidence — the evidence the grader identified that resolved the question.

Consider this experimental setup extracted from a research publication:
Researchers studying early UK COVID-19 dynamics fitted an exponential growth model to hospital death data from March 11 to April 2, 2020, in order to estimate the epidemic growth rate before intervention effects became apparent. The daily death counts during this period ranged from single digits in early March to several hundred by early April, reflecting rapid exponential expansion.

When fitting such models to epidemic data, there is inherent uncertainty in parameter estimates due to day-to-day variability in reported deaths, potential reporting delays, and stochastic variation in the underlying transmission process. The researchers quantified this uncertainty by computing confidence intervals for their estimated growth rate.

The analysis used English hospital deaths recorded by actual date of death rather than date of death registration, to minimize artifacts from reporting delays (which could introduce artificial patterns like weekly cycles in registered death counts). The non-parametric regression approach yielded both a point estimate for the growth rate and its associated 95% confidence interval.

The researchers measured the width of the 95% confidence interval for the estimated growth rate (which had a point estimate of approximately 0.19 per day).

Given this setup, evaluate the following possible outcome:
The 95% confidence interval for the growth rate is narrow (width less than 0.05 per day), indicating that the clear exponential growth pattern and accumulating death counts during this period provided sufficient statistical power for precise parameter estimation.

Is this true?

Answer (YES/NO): YES